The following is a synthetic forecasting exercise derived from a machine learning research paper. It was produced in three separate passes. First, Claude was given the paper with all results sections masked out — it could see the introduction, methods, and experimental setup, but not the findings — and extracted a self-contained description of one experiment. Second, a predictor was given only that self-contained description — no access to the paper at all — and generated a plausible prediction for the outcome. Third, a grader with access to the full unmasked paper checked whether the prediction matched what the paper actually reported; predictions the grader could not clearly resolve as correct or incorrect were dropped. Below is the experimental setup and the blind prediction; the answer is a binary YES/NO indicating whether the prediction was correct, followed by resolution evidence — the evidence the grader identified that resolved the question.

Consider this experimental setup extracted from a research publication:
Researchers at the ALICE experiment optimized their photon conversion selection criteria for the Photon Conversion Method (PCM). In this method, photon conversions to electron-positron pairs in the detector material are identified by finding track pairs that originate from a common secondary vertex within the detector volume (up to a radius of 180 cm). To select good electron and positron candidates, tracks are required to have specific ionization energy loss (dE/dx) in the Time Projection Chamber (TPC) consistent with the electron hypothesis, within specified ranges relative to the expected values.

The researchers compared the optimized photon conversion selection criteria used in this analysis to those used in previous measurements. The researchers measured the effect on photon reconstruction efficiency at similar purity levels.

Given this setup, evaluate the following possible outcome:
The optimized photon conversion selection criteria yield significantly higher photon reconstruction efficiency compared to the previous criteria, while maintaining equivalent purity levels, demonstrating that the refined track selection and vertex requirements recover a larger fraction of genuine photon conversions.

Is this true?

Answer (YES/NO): YES